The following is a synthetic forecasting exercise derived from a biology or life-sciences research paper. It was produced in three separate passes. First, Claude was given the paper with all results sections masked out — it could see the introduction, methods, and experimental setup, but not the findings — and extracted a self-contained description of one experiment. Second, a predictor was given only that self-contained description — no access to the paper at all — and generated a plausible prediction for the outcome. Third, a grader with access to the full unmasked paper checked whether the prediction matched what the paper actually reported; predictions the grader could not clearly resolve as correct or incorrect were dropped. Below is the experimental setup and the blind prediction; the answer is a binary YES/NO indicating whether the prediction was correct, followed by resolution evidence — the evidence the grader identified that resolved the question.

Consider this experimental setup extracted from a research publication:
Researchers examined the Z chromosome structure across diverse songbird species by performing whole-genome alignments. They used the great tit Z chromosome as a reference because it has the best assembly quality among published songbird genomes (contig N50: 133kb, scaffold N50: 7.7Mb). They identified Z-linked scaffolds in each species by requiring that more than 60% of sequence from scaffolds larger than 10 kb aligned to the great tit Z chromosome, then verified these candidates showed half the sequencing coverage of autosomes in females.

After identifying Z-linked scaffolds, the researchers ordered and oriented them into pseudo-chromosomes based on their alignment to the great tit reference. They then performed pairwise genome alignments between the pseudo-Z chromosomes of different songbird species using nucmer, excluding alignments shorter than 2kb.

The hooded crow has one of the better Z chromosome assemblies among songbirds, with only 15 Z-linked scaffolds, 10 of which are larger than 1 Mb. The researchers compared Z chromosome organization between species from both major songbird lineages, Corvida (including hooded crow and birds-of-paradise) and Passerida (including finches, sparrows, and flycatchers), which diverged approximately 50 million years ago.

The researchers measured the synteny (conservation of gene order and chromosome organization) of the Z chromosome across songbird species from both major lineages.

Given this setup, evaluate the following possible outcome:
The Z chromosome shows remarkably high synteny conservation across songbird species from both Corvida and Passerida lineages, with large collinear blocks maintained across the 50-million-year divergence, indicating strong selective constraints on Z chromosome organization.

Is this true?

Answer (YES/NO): NO